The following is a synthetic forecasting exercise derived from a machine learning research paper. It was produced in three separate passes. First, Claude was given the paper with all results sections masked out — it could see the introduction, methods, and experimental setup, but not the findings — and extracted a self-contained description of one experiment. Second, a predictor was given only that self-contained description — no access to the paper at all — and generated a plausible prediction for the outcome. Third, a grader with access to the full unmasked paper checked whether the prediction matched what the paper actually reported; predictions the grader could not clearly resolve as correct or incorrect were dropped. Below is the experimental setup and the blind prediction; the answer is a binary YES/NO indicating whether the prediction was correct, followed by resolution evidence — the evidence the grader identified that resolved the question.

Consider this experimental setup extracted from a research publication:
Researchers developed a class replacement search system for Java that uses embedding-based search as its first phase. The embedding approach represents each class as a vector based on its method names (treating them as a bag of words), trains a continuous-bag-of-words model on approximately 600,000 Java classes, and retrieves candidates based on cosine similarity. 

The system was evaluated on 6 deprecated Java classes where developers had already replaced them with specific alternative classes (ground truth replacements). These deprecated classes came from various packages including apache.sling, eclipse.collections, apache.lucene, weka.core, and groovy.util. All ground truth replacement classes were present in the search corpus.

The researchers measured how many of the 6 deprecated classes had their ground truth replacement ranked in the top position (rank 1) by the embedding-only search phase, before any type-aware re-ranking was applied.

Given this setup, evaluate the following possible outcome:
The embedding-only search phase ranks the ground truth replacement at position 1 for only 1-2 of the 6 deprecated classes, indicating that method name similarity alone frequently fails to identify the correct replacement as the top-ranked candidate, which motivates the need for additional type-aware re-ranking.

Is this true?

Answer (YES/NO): NO